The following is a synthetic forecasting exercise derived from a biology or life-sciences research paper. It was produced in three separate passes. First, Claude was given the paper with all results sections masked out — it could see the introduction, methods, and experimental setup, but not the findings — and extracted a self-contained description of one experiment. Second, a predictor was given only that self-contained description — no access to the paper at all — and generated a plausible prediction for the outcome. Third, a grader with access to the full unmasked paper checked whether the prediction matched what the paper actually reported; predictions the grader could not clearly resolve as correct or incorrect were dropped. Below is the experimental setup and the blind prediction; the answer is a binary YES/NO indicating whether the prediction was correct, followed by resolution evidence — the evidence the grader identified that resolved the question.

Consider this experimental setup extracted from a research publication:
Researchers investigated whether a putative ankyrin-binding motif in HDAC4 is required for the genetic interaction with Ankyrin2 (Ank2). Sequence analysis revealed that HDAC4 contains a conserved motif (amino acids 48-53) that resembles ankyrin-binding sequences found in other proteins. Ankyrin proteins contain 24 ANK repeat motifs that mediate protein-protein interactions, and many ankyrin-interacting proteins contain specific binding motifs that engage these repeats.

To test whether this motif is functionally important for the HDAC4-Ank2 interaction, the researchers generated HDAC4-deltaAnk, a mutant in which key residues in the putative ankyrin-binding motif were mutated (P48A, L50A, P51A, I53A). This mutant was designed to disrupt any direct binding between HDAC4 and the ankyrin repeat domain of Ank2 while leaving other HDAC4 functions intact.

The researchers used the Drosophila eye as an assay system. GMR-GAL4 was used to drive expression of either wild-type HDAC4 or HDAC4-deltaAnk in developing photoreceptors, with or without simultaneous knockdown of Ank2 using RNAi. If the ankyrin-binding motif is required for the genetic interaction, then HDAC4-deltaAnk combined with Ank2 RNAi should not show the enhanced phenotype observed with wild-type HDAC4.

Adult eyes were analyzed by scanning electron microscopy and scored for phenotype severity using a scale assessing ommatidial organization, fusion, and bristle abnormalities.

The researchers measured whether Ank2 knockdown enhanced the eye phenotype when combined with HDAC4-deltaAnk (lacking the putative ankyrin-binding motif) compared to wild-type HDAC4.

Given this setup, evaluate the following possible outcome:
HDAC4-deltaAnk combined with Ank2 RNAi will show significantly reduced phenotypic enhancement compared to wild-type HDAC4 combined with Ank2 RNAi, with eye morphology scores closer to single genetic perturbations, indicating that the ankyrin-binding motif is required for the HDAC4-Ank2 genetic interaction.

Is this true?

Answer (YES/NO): NO